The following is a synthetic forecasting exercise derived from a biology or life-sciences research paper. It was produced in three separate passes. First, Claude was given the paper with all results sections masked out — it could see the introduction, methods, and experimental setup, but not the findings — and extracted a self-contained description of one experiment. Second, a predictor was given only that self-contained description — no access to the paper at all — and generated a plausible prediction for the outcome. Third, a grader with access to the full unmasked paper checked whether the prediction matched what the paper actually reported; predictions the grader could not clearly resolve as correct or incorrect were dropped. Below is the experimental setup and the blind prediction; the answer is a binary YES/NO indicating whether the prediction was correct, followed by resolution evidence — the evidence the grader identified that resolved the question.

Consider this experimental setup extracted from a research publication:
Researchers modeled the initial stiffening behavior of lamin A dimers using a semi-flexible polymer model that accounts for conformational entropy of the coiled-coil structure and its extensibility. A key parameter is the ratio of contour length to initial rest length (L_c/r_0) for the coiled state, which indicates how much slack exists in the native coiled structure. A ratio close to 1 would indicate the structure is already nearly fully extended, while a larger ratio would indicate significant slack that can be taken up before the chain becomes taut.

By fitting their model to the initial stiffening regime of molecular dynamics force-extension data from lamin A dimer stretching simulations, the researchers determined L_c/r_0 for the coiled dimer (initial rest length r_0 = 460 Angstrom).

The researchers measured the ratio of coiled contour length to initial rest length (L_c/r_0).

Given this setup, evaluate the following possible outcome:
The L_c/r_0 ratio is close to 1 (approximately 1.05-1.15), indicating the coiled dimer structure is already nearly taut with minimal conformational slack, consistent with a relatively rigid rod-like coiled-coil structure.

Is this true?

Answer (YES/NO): YES